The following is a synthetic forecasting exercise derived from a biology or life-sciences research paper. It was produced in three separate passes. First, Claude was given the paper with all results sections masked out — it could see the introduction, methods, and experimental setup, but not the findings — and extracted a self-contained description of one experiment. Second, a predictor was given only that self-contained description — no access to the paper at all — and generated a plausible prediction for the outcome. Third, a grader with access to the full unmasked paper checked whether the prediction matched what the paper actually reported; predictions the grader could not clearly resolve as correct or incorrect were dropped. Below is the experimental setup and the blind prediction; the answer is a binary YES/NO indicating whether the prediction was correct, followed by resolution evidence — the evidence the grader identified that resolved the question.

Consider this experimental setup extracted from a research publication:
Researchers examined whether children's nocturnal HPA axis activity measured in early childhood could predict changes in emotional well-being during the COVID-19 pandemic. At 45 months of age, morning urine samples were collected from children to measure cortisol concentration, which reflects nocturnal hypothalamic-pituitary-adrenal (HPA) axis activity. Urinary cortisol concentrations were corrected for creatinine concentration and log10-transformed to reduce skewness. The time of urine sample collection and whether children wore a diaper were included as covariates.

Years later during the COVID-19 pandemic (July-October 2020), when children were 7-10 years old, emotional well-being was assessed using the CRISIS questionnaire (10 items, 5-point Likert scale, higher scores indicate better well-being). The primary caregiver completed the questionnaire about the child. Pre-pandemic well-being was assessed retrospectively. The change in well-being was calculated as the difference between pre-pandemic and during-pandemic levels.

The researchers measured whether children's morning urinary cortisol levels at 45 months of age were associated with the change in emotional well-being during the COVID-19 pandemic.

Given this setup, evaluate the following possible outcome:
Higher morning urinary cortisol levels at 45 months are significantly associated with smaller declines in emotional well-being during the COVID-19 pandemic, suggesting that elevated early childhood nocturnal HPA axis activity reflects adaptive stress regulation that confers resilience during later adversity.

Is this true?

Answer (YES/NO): NO